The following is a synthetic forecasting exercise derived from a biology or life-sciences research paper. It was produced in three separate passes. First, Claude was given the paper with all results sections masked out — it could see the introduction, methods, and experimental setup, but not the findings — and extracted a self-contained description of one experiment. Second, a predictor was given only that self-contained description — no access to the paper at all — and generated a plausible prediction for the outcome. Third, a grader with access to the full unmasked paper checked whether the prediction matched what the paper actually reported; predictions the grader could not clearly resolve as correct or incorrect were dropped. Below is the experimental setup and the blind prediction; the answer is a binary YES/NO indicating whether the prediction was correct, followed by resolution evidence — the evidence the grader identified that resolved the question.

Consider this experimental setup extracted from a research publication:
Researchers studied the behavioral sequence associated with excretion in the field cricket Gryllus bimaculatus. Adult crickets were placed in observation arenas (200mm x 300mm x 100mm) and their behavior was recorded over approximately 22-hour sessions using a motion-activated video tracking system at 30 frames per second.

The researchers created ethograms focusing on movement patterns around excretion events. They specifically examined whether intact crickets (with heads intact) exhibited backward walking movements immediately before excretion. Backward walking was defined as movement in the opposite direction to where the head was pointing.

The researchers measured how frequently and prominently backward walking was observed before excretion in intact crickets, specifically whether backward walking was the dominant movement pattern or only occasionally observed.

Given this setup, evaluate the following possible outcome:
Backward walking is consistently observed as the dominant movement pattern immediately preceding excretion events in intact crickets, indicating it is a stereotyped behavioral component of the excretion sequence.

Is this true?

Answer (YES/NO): NO